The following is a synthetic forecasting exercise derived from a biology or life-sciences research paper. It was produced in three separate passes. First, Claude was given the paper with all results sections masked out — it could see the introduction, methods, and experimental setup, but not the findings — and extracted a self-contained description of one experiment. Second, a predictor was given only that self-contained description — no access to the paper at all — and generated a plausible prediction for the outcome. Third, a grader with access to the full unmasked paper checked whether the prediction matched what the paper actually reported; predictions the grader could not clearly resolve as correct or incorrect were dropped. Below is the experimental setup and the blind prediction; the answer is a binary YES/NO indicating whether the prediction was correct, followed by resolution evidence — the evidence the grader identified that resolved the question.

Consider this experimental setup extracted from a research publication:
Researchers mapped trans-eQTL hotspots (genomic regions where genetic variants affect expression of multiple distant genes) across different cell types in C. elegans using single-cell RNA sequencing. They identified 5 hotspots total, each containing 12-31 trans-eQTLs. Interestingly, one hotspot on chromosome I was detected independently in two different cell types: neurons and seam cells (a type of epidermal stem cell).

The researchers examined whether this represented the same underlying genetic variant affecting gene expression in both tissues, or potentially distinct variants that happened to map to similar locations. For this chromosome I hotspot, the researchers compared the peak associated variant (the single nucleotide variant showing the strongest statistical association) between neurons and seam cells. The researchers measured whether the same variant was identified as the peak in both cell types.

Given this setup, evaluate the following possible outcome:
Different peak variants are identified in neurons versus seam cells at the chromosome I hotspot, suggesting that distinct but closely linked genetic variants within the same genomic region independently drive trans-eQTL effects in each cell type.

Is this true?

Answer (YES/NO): NO